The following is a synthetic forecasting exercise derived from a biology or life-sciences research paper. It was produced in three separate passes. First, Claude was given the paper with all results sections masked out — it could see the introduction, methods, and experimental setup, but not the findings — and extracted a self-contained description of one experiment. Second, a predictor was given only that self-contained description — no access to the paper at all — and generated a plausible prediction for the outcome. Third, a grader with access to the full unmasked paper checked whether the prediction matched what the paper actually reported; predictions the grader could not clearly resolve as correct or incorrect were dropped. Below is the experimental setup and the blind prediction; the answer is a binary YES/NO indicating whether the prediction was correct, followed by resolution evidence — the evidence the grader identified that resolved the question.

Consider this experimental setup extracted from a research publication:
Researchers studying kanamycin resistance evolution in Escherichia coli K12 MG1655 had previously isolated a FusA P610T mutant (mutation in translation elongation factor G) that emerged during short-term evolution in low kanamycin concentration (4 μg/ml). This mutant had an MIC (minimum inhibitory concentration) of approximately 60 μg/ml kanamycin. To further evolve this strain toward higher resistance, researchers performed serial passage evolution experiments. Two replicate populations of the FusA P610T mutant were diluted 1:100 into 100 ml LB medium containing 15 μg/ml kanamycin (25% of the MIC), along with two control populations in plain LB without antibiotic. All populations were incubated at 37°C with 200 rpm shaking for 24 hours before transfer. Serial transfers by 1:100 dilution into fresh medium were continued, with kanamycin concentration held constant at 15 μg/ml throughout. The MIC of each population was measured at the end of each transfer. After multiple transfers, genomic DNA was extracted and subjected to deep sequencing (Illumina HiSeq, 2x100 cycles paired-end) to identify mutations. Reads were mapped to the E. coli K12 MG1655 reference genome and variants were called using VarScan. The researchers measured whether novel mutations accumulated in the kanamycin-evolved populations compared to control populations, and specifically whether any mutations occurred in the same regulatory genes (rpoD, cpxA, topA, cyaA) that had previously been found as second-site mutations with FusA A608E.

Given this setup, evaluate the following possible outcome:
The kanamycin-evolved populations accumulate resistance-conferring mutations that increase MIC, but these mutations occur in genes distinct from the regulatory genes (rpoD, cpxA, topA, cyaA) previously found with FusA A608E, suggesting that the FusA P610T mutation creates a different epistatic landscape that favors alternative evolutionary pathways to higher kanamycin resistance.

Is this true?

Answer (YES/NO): NO